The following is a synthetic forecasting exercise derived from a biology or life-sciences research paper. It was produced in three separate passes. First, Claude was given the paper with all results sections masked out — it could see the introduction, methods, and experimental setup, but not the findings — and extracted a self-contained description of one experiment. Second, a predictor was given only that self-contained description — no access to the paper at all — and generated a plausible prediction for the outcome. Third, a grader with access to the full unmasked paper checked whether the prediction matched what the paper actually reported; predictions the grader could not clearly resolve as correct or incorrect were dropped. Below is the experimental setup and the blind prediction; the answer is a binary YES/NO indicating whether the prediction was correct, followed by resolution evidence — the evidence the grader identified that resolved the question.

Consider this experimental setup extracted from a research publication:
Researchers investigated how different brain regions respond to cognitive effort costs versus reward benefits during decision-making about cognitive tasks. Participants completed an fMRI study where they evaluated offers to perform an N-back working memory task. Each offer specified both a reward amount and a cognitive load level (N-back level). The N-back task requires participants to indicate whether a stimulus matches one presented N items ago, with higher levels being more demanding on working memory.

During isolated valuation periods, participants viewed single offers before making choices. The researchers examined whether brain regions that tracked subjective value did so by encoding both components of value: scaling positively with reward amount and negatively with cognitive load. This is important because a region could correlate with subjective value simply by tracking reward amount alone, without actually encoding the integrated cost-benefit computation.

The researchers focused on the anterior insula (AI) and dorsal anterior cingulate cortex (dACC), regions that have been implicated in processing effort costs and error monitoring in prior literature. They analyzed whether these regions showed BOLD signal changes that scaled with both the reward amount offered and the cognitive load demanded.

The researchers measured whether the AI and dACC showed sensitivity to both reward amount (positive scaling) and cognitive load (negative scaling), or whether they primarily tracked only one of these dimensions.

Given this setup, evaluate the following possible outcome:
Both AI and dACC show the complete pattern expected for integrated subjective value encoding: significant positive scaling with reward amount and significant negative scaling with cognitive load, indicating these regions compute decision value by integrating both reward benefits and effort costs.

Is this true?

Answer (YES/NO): NO